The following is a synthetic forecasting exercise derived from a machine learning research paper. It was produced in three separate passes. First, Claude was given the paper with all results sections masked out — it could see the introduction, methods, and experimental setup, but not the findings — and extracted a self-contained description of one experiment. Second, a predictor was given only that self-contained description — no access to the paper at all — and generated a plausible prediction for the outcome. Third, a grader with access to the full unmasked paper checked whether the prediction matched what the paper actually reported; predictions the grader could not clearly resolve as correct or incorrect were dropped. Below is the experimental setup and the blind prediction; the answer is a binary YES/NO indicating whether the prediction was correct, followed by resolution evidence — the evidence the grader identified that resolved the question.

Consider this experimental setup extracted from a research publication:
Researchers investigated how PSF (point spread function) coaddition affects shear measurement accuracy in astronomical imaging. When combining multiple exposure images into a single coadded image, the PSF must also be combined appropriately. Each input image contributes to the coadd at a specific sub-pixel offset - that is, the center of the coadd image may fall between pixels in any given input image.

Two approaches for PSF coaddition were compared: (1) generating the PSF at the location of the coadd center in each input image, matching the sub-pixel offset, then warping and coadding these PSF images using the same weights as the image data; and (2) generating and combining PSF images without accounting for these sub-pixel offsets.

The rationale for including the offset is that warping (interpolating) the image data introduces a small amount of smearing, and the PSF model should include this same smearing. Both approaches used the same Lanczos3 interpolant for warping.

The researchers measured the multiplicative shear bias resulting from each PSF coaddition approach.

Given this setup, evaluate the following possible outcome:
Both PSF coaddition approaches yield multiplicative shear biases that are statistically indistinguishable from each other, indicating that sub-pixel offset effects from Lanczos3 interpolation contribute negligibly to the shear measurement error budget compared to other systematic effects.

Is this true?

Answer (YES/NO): NO